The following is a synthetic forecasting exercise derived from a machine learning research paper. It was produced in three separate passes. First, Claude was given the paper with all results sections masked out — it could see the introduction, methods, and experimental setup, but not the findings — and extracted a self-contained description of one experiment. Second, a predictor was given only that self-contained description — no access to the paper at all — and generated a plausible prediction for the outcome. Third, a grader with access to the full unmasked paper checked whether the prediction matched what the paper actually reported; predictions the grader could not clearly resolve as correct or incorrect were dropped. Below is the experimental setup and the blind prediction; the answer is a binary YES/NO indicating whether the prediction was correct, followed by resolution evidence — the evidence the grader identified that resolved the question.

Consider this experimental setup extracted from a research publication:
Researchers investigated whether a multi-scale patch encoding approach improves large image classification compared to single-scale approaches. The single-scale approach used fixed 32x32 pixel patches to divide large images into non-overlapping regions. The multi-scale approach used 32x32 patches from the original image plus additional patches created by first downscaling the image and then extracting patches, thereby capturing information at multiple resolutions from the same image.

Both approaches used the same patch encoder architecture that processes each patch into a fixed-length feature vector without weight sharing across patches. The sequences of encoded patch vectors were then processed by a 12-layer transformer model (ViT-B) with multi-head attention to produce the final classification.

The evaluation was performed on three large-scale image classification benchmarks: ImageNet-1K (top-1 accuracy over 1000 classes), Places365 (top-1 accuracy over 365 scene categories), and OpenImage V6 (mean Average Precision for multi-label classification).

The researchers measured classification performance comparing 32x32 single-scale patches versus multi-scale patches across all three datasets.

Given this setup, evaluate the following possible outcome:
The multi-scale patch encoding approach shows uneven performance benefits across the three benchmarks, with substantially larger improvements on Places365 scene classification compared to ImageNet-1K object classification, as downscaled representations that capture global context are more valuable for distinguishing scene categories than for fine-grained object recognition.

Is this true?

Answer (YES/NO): NO